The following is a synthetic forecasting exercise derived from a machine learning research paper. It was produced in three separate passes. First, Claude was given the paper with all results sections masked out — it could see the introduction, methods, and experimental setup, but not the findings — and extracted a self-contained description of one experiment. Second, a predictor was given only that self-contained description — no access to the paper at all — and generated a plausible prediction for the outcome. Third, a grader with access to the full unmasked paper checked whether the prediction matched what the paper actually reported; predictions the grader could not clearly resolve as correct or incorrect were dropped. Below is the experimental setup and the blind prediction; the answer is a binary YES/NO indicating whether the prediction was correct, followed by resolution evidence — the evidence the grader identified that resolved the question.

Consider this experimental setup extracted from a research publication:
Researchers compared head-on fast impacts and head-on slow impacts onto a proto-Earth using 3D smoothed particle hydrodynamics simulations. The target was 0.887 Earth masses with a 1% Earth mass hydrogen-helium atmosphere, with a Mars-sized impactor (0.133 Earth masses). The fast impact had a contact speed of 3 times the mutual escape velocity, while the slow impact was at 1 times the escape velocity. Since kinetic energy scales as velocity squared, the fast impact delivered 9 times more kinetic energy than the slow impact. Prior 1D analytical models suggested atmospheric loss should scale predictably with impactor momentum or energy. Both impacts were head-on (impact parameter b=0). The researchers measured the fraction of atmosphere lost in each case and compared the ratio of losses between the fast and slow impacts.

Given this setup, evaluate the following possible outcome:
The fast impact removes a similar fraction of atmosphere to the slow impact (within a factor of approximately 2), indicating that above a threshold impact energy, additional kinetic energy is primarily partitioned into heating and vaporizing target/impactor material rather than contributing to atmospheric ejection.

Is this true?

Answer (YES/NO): NO